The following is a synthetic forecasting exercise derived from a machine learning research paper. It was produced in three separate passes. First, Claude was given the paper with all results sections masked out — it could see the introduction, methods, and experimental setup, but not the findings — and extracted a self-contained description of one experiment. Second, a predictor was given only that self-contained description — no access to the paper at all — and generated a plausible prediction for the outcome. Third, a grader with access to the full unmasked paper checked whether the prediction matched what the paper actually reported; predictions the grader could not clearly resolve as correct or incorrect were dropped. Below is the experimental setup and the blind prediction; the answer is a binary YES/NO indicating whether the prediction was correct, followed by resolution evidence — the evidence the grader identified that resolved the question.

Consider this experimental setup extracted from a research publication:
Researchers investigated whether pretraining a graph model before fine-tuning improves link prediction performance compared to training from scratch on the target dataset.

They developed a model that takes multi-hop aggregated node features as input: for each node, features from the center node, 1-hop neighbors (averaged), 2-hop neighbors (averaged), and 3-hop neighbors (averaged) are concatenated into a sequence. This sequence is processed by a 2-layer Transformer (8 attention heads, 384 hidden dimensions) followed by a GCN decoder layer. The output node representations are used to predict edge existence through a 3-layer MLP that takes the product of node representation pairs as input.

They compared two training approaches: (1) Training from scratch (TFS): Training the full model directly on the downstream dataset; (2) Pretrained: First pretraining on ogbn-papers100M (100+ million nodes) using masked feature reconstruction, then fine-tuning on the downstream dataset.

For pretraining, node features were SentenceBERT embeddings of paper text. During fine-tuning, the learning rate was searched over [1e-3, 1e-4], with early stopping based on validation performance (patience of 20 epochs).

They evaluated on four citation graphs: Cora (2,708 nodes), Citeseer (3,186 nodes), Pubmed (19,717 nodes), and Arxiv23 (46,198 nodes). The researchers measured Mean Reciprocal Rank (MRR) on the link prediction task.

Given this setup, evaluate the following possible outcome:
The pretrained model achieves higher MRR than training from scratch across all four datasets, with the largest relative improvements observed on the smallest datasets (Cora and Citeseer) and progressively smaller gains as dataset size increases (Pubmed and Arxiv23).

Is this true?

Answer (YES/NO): NO